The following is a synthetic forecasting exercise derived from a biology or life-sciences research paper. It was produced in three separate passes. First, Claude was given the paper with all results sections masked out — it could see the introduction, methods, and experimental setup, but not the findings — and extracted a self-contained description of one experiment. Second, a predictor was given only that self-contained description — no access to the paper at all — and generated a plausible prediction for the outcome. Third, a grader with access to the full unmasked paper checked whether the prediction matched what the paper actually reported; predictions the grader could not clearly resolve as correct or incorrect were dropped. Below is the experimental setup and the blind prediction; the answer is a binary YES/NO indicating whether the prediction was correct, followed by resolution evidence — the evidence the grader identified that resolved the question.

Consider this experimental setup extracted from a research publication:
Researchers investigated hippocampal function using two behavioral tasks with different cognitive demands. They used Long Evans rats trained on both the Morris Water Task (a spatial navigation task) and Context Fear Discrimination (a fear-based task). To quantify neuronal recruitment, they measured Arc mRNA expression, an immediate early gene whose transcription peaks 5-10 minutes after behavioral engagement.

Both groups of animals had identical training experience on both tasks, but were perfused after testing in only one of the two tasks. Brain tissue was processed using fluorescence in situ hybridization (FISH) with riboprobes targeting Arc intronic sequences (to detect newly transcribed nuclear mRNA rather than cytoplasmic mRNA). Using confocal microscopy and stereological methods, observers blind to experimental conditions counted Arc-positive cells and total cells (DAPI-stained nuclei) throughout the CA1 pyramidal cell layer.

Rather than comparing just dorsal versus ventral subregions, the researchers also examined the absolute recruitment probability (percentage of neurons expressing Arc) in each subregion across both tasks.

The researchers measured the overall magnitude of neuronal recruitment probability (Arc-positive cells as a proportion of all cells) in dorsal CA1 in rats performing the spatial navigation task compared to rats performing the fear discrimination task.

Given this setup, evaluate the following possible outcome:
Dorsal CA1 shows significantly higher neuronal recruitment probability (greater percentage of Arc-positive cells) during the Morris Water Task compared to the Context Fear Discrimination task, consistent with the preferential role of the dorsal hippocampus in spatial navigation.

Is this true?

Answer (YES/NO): NO